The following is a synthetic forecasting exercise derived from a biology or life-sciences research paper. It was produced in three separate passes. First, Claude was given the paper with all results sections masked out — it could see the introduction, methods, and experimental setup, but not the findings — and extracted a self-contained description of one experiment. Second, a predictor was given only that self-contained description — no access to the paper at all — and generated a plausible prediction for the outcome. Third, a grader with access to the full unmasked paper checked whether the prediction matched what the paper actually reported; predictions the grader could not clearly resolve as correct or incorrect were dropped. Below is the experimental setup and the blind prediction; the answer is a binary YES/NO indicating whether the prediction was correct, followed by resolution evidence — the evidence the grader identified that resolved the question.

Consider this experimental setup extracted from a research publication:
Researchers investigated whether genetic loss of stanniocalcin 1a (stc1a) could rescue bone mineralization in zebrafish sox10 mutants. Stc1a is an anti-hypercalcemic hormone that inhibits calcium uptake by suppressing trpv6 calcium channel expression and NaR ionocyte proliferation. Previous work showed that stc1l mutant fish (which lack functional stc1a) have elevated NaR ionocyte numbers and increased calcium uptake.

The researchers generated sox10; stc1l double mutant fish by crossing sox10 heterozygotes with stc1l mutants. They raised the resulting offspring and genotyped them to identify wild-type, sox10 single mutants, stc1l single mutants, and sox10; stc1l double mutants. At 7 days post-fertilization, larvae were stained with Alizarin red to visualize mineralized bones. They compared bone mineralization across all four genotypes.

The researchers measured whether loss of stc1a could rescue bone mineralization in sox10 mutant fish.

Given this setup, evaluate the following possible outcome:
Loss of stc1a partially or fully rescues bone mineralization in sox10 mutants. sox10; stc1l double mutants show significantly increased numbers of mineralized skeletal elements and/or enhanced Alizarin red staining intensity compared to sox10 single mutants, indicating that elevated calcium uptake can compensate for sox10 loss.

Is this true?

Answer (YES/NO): YES